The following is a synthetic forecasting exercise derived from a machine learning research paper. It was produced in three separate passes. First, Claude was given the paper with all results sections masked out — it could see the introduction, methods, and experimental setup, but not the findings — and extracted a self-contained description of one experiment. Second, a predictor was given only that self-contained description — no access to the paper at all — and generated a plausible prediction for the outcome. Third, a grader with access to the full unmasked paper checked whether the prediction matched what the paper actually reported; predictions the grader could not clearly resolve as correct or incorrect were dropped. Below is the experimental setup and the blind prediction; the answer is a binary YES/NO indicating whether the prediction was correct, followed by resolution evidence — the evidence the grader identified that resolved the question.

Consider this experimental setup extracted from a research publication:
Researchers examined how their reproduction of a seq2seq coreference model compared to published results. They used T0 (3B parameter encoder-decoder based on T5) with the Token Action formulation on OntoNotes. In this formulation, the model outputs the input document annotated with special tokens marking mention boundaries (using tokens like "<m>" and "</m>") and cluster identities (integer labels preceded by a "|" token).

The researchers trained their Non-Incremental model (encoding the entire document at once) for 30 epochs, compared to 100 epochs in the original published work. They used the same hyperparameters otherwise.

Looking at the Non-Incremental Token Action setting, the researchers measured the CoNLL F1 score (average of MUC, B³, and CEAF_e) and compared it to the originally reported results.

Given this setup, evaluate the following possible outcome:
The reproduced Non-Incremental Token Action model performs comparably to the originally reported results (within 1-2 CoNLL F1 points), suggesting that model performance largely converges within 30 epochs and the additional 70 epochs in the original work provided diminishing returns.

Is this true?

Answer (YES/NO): YES